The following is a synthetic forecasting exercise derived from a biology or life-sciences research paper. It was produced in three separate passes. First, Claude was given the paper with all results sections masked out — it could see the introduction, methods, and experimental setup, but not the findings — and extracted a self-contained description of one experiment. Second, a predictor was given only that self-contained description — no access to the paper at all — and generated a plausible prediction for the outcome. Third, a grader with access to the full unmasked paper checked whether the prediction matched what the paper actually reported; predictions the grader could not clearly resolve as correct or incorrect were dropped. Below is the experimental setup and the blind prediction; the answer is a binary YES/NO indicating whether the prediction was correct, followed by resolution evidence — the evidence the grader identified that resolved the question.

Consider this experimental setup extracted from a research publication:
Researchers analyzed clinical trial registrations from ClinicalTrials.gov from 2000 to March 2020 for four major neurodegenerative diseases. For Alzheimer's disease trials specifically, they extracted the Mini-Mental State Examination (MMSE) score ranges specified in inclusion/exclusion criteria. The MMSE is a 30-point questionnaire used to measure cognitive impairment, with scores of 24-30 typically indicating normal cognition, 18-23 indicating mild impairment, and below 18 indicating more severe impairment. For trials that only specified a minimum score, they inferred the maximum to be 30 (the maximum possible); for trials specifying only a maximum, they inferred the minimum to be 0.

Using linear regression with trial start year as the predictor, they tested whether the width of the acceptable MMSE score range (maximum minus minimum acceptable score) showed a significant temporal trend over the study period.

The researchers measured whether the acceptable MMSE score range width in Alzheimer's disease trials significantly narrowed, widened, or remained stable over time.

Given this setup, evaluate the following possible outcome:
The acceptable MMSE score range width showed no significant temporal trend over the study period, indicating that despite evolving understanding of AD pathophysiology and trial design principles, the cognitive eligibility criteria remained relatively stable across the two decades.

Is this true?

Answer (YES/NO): NO